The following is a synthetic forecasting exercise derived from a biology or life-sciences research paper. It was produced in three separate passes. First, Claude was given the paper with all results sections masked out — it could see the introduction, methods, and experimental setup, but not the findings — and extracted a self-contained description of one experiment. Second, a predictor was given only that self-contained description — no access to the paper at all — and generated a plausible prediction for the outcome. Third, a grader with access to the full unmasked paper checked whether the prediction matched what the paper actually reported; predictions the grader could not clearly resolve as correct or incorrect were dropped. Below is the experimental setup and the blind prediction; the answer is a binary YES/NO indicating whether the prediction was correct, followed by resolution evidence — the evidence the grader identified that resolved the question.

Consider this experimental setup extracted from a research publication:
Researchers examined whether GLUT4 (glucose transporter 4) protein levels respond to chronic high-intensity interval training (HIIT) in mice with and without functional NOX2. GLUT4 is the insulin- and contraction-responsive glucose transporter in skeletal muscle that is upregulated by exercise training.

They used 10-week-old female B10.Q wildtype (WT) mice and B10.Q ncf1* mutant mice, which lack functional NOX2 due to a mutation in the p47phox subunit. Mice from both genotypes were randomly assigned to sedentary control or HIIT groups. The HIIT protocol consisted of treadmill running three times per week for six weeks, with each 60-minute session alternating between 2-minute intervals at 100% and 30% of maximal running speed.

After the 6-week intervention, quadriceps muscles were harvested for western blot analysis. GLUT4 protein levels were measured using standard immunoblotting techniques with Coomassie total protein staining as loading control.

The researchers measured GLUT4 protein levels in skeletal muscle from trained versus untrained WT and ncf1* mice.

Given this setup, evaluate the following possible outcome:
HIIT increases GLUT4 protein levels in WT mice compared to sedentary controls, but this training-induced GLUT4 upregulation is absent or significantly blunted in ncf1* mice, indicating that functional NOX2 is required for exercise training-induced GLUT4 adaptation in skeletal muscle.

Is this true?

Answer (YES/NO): NO